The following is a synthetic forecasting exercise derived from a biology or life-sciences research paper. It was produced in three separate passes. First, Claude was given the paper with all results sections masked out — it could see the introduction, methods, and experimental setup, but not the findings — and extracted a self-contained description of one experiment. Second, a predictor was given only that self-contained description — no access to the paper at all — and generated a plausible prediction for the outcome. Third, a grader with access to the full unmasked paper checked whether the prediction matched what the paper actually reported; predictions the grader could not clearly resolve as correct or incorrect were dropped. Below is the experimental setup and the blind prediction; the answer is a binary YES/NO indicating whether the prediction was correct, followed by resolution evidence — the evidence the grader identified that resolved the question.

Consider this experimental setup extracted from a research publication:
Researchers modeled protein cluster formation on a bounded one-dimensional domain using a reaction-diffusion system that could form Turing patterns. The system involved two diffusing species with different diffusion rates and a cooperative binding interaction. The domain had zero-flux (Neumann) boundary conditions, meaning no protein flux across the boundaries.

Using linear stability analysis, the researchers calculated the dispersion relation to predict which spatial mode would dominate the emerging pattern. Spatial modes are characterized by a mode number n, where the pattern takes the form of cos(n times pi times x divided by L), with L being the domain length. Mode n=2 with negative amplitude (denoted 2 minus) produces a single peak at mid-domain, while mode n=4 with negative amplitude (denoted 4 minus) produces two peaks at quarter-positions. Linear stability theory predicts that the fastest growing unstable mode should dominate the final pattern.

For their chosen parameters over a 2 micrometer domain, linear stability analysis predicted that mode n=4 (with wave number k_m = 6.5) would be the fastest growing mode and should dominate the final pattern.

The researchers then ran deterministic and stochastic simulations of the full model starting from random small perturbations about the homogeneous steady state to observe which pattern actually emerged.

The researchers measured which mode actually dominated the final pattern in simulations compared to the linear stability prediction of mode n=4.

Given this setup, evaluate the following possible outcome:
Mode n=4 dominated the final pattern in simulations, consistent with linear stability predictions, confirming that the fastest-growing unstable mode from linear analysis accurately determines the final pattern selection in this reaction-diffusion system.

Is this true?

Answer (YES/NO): NO